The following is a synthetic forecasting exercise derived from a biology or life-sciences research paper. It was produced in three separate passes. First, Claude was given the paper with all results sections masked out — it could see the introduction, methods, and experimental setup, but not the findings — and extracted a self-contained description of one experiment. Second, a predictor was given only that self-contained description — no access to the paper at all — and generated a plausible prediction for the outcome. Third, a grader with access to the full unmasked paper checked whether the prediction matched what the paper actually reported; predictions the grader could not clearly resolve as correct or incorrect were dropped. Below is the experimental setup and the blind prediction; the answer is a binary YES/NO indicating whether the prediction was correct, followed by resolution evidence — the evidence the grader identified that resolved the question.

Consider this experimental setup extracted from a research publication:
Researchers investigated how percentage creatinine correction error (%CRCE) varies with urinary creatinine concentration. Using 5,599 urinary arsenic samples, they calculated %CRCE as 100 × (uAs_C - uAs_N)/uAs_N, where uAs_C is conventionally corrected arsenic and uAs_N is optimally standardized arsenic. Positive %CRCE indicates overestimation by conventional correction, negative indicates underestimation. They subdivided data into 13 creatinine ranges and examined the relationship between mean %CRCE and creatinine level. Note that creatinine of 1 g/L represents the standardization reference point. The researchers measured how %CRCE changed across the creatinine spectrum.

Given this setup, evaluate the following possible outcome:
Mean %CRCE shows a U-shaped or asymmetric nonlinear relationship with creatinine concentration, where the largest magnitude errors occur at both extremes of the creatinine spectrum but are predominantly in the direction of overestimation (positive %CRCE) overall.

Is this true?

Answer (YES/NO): NO